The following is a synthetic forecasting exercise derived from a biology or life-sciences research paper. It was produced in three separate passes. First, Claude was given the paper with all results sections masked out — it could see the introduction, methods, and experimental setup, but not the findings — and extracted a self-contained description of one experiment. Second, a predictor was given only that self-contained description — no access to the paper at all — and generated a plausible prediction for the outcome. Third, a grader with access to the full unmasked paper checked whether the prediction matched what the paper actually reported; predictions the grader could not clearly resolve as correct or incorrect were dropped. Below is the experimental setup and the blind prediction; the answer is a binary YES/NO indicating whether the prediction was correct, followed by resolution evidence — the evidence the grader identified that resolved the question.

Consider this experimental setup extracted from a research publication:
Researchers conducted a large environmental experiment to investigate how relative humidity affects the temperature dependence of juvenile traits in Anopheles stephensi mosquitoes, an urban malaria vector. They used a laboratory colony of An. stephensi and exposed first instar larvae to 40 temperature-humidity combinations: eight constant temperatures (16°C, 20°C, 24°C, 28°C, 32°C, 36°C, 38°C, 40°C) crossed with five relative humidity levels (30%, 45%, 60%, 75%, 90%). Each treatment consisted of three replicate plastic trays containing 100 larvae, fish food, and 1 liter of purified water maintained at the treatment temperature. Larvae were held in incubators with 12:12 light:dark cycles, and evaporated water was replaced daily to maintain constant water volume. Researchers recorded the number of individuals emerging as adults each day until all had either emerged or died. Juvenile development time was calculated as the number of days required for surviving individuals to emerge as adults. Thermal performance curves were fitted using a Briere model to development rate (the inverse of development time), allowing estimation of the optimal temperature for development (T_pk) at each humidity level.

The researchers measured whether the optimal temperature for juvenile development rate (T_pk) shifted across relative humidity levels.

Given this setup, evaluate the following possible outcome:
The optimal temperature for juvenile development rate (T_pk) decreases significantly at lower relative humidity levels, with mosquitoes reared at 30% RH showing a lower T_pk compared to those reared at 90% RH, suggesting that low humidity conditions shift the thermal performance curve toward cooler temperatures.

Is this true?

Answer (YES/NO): NO